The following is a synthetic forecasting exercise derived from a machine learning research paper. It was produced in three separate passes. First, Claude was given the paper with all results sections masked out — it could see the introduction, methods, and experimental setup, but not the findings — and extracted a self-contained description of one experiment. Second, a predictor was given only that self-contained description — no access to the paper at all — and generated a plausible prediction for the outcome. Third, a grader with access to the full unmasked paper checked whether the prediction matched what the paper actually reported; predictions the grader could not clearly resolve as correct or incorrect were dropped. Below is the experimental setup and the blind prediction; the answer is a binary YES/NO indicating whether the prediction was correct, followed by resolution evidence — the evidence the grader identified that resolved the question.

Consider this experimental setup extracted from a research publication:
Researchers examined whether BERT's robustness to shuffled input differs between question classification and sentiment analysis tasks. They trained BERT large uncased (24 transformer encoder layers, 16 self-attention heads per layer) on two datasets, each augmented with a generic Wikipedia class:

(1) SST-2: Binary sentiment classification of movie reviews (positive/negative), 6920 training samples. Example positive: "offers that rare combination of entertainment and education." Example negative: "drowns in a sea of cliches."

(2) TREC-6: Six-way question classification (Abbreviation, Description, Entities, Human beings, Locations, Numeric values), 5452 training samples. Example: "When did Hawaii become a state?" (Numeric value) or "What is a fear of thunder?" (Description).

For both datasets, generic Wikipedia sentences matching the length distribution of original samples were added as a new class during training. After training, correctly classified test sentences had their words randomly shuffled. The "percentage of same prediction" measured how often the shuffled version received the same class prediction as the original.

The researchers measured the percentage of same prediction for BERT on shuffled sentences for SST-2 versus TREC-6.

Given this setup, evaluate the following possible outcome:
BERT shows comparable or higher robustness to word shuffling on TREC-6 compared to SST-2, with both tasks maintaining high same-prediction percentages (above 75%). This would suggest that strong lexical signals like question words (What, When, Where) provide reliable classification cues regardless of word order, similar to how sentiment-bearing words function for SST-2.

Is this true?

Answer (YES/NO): YES